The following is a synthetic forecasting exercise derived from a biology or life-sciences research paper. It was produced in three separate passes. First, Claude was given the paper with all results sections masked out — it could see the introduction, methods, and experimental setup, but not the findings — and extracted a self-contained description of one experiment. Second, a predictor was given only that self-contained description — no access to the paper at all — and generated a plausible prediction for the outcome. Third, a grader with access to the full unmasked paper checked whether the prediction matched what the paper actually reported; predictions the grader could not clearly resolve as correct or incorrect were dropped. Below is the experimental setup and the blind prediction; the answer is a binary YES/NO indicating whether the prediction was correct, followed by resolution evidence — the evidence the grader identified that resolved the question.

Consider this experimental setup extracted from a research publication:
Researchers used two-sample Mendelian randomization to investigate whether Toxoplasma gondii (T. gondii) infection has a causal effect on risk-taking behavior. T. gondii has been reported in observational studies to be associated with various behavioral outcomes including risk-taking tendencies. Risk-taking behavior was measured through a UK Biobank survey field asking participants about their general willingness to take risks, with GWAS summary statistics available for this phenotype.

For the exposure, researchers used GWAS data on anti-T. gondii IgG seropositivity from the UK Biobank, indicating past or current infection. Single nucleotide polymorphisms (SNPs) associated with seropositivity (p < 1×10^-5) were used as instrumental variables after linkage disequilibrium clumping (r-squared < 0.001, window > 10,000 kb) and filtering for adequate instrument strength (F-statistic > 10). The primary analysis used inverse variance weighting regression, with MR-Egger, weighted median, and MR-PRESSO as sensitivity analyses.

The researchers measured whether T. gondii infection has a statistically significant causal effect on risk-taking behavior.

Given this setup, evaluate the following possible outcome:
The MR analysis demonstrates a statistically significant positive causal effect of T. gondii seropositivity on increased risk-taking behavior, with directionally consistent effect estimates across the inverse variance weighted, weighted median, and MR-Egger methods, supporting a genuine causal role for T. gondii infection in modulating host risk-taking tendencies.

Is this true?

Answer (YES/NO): NO